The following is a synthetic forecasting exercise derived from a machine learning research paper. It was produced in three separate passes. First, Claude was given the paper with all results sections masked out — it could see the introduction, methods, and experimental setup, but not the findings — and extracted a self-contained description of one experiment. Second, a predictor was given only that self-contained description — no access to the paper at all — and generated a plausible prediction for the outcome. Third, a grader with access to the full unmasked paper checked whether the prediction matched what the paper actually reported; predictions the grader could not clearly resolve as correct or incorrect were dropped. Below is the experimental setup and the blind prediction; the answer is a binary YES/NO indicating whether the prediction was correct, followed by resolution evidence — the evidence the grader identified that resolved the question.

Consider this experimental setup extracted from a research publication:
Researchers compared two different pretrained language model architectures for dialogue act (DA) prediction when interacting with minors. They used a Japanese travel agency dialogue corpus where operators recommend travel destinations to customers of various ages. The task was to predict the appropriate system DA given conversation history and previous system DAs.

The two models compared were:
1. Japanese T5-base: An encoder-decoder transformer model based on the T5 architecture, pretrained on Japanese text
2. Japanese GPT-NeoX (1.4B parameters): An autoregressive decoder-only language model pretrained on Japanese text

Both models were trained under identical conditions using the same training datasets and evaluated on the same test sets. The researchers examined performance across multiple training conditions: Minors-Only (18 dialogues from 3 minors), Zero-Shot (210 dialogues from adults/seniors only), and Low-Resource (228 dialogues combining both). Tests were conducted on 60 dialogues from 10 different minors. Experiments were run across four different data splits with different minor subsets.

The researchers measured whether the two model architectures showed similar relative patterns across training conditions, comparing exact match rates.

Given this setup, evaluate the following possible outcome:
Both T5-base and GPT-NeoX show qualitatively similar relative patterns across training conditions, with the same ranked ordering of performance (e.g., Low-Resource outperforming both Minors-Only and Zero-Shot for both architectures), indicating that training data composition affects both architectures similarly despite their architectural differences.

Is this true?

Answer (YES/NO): YES